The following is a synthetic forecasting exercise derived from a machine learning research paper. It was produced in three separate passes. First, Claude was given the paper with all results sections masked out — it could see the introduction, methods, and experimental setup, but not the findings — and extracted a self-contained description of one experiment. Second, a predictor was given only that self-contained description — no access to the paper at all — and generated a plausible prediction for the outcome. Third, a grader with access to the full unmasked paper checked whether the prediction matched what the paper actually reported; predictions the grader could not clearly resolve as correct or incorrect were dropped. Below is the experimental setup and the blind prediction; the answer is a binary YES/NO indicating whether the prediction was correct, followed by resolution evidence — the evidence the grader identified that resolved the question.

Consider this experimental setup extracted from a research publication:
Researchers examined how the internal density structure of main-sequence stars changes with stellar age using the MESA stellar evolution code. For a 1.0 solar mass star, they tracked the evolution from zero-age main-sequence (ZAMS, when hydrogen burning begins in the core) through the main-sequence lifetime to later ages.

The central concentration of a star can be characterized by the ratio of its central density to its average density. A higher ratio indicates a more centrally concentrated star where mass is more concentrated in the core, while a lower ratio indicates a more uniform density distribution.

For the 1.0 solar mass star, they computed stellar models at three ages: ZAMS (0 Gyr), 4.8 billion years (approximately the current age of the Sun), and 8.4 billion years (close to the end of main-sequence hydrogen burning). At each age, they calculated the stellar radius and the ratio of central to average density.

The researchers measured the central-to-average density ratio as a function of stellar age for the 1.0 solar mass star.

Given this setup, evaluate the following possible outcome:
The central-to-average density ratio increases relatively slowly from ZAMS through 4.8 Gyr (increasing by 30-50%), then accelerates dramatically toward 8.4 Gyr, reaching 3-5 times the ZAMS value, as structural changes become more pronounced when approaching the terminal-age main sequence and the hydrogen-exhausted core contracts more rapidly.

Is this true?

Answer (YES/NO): NO